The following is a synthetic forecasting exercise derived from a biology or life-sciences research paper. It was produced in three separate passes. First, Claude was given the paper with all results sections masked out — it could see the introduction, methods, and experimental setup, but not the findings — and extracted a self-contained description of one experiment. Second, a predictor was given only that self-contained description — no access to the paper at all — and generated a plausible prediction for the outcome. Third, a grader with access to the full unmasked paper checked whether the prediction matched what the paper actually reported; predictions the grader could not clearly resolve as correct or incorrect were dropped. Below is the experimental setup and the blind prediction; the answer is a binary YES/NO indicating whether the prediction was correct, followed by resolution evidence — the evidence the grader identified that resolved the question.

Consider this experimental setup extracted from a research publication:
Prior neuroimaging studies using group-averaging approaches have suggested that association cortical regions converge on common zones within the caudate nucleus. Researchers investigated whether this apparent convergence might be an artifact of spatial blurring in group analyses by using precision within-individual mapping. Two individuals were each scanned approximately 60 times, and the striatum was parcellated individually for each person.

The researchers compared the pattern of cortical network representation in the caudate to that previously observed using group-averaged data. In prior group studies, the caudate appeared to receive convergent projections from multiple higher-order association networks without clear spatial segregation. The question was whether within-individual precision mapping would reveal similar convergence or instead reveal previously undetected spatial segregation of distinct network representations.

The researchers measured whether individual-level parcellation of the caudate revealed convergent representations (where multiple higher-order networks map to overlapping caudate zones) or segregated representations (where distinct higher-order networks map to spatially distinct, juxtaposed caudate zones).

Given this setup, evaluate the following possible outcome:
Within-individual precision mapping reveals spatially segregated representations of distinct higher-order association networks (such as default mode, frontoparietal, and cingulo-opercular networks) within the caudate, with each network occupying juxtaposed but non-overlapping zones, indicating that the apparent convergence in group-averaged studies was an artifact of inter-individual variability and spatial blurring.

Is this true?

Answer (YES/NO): YES